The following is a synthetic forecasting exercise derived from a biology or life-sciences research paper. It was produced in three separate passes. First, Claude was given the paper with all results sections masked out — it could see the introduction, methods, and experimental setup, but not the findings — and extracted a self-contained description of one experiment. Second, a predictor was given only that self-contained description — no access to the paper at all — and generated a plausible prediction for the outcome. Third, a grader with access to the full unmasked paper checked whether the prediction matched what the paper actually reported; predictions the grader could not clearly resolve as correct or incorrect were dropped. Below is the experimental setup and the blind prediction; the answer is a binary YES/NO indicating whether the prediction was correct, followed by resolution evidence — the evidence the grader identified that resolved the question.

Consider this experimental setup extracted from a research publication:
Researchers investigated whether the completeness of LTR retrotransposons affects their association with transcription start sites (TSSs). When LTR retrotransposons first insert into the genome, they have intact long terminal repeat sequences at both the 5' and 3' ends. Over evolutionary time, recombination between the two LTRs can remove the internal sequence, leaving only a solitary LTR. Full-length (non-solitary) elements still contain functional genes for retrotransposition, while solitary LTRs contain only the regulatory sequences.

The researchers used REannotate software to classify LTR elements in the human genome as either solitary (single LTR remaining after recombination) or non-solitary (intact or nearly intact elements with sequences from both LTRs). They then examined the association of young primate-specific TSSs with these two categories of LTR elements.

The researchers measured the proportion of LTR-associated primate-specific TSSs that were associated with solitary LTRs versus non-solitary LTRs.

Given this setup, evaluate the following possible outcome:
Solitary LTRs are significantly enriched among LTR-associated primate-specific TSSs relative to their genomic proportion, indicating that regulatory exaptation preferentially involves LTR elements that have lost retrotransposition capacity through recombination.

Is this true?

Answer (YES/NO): NO